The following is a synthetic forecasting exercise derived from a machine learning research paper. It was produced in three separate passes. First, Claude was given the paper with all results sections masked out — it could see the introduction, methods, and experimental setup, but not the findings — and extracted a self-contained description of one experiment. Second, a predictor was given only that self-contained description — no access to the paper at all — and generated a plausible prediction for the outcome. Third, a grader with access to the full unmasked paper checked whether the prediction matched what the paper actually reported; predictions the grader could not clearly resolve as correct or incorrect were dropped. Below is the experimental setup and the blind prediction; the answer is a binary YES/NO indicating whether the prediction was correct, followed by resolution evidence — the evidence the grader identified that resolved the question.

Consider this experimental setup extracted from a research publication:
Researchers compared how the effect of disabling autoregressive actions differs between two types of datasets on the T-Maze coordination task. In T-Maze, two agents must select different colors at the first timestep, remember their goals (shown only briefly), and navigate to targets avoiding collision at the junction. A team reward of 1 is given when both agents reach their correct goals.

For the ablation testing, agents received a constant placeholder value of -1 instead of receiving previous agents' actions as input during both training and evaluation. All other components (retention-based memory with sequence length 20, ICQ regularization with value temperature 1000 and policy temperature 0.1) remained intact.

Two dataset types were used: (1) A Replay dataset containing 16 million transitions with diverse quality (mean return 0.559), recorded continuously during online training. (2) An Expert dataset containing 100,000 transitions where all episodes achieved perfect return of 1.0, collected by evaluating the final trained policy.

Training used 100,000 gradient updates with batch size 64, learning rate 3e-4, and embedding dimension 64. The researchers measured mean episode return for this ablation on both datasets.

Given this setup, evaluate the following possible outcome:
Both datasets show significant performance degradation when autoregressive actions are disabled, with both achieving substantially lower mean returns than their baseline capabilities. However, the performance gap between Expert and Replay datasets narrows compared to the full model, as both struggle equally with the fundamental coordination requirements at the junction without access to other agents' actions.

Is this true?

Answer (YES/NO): YES